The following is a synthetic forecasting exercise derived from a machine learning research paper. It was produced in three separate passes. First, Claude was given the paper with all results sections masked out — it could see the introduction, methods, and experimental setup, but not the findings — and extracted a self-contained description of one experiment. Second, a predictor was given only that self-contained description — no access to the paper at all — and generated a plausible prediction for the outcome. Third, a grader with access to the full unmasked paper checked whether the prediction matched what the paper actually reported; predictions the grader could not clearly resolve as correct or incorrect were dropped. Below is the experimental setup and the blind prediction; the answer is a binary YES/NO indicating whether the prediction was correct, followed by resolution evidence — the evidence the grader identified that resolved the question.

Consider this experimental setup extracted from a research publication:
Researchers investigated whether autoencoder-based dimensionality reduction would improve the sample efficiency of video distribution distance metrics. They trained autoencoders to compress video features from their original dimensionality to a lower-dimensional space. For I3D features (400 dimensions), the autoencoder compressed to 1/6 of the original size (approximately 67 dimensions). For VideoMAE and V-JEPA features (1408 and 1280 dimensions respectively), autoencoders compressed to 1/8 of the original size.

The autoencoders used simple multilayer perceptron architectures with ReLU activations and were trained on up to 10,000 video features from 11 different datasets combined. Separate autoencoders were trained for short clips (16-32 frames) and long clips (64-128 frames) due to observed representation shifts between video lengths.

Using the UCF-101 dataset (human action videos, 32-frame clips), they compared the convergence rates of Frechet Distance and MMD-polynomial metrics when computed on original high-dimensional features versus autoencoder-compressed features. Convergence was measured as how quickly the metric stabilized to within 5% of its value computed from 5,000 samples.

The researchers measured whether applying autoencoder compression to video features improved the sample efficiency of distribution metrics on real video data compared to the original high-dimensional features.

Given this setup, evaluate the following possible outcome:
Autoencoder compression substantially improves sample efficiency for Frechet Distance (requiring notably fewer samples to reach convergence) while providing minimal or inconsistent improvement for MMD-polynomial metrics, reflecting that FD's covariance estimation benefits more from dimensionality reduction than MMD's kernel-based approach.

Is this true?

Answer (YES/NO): NO